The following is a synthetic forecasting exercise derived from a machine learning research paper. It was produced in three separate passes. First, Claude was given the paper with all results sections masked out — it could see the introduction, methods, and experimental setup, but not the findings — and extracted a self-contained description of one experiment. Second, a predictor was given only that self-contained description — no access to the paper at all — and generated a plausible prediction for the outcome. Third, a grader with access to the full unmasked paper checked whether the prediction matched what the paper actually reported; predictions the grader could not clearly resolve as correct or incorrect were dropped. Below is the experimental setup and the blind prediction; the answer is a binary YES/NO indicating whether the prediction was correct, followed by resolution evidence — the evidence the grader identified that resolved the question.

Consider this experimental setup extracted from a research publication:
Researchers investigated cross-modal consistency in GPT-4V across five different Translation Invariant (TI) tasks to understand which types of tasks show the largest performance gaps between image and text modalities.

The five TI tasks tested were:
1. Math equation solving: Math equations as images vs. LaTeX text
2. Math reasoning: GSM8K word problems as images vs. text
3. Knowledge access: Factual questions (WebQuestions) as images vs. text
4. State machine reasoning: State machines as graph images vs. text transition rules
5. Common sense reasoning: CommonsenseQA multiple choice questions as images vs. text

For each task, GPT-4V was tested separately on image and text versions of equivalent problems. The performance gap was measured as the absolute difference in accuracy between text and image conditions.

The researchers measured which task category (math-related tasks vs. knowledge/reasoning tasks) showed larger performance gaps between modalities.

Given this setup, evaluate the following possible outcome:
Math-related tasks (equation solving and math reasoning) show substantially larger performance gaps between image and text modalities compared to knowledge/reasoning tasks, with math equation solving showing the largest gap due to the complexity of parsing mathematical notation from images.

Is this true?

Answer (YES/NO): NO